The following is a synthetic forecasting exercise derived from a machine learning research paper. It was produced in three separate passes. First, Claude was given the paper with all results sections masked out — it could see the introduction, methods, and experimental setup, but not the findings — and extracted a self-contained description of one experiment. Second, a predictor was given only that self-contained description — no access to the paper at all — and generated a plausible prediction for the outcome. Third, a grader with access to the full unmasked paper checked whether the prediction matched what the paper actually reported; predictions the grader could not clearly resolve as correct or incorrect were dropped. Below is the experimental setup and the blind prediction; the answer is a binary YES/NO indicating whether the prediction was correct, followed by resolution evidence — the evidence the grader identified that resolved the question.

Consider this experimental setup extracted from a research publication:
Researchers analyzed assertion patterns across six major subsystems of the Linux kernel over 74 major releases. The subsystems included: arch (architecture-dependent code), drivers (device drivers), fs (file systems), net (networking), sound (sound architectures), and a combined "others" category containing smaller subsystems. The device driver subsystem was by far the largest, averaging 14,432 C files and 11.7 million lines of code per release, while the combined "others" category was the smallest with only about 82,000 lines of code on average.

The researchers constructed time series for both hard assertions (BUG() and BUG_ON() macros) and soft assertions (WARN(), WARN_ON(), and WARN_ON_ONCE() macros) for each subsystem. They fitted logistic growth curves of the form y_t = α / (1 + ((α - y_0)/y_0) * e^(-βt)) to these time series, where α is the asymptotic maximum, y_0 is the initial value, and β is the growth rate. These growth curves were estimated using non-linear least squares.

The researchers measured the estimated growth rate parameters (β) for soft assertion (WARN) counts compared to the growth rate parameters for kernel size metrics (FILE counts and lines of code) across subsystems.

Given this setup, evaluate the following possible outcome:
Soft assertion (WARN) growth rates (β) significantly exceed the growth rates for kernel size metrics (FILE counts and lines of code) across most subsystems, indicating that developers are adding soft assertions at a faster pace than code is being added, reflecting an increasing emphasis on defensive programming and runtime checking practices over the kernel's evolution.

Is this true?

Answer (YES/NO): NO